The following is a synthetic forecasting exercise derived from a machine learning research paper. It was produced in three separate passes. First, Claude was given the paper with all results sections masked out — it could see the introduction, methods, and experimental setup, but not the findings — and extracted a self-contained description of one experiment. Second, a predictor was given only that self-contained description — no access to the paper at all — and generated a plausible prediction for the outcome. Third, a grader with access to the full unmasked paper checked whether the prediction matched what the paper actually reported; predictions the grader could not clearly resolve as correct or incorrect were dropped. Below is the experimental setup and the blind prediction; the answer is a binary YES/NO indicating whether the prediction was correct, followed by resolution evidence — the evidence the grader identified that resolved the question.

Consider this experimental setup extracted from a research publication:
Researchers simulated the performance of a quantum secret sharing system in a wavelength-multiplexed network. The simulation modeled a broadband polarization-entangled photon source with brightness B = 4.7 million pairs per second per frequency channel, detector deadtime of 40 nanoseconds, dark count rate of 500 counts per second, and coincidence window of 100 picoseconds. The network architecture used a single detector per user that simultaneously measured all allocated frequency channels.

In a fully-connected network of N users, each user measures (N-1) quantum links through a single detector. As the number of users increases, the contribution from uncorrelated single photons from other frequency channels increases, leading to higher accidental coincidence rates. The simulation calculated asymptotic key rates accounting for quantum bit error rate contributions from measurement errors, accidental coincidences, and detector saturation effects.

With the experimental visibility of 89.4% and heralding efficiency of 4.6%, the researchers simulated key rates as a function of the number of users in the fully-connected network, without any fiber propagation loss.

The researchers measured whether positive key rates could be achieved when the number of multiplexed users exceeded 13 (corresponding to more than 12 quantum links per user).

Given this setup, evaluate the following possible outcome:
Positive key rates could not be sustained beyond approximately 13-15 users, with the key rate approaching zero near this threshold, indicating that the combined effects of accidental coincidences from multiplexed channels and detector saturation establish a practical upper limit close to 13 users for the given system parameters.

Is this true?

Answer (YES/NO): YES